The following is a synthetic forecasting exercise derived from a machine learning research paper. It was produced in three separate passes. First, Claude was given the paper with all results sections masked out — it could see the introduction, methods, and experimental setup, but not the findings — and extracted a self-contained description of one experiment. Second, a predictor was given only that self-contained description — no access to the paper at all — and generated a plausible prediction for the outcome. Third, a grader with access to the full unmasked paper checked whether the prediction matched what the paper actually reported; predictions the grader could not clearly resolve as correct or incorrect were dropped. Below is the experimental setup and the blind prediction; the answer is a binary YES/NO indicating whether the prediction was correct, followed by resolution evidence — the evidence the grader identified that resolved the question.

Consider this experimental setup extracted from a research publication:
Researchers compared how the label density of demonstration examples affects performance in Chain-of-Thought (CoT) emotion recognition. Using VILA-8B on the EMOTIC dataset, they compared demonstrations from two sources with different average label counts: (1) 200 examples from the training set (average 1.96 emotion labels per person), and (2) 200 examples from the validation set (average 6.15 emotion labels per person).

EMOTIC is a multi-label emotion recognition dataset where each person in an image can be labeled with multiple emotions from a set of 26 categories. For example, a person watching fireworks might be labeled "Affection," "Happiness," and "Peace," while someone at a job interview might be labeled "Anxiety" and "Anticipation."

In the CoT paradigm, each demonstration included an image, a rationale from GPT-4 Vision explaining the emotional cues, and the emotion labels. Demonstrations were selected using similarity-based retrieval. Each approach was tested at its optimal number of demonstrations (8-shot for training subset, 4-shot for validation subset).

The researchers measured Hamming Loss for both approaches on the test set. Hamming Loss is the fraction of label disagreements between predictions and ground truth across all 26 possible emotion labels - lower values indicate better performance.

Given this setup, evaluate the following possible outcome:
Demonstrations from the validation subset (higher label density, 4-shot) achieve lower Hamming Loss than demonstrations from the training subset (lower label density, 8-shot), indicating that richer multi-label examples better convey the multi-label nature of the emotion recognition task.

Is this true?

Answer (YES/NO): NO